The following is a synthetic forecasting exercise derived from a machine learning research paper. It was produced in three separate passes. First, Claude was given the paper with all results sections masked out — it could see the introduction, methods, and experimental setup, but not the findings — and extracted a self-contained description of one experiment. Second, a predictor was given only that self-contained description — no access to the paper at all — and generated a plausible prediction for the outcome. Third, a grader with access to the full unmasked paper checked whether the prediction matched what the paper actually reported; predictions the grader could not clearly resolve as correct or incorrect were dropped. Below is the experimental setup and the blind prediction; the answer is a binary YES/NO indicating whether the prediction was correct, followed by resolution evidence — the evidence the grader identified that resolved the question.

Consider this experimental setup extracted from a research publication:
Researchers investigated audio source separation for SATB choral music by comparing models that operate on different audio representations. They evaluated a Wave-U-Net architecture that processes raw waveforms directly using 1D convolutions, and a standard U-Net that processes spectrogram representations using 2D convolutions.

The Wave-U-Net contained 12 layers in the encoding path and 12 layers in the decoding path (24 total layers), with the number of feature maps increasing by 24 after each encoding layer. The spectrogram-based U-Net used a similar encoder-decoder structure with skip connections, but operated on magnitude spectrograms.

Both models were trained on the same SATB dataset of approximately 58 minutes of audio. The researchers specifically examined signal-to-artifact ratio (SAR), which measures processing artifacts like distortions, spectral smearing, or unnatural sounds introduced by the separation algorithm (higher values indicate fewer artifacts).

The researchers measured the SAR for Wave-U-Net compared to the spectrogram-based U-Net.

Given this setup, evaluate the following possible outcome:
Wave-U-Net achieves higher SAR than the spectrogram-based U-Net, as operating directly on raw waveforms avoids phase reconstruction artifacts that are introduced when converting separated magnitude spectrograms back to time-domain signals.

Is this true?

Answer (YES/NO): NO